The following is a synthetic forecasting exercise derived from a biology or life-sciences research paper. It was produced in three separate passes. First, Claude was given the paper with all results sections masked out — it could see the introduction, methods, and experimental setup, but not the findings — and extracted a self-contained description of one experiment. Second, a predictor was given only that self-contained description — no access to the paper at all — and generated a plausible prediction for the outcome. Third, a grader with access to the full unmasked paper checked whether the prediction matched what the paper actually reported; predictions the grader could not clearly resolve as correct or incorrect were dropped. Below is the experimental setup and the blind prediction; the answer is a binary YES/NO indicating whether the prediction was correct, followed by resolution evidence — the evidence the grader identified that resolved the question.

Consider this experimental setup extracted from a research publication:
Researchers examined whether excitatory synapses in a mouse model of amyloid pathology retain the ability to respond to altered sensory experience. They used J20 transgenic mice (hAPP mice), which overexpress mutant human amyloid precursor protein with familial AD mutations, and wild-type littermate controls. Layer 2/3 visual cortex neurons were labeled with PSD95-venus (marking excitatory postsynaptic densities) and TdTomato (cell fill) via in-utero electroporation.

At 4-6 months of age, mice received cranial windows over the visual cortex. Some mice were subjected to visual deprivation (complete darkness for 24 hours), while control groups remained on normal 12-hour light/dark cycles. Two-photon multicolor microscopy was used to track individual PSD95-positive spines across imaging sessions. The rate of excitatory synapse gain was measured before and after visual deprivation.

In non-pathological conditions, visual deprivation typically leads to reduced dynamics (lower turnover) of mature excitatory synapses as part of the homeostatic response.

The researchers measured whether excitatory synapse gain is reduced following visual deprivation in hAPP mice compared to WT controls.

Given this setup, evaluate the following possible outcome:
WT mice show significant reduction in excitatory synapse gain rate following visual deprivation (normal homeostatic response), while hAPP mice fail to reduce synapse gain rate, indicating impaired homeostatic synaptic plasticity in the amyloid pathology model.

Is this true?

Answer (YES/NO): NO